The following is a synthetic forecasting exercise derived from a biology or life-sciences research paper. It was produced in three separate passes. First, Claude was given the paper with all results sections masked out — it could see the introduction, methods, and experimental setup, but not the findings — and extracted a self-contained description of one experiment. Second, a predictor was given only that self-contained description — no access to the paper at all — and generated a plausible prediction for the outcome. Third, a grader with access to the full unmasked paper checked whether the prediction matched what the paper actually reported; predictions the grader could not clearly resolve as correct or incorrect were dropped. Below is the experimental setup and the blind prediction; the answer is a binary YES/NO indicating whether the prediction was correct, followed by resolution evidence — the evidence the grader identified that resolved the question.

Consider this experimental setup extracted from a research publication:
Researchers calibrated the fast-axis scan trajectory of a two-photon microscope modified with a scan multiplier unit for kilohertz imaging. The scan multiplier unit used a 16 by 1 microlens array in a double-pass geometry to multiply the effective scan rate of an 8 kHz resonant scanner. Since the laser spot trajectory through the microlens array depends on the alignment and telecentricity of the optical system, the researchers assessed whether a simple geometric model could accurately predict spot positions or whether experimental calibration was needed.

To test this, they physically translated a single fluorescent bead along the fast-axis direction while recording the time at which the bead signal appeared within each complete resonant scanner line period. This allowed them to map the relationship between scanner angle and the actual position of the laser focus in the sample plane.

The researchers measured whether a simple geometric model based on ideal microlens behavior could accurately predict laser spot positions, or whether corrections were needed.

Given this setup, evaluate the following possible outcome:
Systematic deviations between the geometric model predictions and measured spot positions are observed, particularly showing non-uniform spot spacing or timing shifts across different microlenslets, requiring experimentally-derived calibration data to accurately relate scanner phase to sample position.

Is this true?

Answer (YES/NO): YES